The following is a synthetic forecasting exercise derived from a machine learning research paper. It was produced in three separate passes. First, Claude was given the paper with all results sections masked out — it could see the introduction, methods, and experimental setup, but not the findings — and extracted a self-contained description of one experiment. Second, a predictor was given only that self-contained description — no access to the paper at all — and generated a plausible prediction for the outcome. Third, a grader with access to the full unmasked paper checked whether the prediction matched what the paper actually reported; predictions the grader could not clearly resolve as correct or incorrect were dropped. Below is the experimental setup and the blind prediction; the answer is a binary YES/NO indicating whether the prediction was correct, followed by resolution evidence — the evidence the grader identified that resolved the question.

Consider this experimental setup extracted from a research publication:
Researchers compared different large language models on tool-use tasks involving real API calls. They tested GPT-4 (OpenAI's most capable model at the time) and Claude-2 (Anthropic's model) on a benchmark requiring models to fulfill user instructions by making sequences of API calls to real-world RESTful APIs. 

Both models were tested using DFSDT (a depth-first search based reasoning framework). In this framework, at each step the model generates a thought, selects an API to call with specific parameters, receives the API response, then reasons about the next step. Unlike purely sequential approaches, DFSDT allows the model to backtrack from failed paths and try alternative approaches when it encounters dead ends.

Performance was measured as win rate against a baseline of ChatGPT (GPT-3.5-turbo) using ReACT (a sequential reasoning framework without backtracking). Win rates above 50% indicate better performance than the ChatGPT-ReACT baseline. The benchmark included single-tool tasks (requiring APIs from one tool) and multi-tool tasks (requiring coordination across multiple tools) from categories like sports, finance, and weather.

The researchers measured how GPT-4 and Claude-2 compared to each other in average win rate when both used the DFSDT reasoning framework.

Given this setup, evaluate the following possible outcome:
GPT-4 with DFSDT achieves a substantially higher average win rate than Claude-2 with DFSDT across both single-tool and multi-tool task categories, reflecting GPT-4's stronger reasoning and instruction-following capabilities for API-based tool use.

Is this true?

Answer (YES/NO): YES